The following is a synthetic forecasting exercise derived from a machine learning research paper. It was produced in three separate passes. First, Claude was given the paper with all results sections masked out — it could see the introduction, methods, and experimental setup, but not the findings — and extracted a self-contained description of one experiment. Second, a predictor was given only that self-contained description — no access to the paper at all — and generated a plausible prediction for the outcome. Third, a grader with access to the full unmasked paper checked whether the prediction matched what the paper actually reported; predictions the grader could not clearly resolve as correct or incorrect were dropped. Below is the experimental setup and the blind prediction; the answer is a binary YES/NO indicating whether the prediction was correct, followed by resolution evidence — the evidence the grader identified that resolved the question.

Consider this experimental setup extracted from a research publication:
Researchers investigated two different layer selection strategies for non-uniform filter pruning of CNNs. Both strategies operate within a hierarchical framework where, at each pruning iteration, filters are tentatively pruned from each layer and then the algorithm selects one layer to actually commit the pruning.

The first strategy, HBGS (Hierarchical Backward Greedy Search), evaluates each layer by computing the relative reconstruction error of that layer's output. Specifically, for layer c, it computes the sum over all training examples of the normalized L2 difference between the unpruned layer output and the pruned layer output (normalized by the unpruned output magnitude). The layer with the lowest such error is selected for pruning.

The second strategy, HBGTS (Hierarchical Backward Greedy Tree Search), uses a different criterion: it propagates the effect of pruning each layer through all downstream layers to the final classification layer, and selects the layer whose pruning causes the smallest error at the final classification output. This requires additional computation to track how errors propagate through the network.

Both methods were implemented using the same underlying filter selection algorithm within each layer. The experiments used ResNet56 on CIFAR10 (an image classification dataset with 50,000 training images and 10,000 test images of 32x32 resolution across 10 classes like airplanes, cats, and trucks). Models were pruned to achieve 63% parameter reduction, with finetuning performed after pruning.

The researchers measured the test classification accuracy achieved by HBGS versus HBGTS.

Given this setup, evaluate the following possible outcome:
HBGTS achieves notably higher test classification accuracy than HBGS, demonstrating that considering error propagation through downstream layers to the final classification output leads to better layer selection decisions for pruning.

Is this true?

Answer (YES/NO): YES